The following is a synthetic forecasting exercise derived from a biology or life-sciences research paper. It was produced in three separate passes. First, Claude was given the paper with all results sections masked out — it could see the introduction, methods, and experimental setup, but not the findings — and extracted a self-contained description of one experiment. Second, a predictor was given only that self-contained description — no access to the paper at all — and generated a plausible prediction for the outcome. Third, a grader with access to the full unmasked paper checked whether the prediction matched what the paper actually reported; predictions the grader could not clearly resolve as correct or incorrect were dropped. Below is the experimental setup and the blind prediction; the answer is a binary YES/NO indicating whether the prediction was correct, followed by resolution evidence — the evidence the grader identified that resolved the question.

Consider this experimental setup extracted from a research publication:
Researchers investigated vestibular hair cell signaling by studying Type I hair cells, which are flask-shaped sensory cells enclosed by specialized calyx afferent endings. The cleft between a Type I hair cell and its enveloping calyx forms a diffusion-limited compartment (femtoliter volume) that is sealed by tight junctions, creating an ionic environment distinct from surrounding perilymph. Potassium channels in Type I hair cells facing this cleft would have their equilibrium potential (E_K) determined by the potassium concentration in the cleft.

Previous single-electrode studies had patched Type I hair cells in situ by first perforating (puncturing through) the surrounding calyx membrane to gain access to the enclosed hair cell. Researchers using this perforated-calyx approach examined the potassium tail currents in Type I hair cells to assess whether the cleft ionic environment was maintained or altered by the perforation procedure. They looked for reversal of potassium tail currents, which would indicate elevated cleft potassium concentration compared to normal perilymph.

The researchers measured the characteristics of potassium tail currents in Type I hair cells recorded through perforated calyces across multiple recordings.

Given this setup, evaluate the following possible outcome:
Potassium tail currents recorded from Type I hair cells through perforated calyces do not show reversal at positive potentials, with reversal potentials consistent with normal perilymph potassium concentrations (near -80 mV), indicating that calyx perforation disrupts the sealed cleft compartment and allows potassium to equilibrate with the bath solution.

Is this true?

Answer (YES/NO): NO